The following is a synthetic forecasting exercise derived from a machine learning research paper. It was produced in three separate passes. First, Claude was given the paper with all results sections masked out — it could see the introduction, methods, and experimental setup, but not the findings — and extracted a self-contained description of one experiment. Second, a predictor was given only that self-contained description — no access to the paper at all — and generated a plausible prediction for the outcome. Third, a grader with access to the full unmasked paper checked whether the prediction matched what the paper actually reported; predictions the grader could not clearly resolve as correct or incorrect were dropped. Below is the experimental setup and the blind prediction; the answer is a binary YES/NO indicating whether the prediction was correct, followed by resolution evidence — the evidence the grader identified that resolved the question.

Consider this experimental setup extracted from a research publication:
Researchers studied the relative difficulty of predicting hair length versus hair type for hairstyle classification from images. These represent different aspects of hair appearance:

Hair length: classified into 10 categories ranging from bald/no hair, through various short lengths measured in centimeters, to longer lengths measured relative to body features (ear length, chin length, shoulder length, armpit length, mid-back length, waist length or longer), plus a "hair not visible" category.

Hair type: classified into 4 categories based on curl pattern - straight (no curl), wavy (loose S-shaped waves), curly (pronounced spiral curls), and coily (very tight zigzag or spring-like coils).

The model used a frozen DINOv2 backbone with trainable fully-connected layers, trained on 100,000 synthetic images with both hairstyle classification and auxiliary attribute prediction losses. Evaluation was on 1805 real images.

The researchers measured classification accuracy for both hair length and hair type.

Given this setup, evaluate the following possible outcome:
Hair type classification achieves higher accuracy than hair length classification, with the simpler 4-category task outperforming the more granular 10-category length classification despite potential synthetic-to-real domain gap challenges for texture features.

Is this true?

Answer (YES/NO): YES